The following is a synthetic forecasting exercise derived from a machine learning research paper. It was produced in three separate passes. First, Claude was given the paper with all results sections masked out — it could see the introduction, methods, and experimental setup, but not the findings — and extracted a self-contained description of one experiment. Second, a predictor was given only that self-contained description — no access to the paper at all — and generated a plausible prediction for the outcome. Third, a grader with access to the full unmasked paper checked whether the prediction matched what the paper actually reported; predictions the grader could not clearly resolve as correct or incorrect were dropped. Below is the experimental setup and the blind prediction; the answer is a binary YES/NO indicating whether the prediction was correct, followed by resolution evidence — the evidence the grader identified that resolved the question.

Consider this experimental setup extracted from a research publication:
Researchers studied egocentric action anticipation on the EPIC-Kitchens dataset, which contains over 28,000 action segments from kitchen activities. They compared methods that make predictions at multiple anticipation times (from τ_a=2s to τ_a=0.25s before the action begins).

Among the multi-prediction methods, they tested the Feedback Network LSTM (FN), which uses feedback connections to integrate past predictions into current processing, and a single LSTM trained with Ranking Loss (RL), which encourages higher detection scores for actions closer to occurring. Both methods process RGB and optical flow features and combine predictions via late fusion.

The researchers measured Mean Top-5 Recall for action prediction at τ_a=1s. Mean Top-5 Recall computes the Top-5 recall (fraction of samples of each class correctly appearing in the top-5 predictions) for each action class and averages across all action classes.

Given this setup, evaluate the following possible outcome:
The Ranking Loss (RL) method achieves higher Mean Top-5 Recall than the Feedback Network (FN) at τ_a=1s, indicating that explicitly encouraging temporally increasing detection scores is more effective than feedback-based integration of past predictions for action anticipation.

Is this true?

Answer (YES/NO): YES